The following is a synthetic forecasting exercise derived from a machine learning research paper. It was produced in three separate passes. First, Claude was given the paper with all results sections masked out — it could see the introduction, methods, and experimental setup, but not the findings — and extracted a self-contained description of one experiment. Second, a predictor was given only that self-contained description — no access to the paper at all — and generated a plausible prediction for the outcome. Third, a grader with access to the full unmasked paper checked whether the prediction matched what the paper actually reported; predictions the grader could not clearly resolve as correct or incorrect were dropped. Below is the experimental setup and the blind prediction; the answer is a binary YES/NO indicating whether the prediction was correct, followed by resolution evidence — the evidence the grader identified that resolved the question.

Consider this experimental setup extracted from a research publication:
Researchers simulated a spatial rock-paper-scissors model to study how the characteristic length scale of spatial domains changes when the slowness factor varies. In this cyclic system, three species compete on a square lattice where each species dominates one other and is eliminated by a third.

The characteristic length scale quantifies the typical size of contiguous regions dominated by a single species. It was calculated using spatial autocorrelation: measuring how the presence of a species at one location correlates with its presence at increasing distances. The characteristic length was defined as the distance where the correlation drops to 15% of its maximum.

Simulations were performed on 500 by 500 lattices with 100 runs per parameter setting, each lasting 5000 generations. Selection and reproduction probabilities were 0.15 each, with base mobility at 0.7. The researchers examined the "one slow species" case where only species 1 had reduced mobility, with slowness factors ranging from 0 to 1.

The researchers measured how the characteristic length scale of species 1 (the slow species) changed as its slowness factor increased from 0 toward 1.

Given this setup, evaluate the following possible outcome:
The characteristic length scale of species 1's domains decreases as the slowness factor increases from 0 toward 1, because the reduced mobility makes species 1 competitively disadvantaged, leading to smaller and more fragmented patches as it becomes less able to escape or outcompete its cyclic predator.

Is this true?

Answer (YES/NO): YES